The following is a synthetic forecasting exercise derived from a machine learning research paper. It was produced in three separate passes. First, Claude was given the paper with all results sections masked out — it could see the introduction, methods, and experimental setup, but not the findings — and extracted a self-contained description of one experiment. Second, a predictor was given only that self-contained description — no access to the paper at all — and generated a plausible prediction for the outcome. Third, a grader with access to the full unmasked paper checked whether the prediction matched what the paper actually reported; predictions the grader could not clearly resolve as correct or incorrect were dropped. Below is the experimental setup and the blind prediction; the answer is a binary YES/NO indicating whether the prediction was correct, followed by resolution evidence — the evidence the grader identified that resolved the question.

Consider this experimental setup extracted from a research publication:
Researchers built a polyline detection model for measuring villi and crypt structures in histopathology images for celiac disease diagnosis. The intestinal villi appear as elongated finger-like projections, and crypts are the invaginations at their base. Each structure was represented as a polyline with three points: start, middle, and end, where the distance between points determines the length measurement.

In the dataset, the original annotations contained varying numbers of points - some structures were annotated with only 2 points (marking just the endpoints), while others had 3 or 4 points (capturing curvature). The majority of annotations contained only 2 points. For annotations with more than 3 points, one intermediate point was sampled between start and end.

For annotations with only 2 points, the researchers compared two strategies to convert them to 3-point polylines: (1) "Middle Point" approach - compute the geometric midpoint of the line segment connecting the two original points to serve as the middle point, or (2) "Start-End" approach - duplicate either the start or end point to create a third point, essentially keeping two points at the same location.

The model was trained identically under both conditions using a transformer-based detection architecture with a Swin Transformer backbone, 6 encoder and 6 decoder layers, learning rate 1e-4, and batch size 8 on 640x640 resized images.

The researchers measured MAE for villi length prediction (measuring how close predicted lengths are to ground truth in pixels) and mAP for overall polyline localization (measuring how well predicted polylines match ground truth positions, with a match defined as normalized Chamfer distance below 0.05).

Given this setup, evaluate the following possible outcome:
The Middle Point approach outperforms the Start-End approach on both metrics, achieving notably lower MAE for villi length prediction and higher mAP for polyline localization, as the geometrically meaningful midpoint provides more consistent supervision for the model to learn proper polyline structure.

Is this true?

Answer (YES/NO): NO